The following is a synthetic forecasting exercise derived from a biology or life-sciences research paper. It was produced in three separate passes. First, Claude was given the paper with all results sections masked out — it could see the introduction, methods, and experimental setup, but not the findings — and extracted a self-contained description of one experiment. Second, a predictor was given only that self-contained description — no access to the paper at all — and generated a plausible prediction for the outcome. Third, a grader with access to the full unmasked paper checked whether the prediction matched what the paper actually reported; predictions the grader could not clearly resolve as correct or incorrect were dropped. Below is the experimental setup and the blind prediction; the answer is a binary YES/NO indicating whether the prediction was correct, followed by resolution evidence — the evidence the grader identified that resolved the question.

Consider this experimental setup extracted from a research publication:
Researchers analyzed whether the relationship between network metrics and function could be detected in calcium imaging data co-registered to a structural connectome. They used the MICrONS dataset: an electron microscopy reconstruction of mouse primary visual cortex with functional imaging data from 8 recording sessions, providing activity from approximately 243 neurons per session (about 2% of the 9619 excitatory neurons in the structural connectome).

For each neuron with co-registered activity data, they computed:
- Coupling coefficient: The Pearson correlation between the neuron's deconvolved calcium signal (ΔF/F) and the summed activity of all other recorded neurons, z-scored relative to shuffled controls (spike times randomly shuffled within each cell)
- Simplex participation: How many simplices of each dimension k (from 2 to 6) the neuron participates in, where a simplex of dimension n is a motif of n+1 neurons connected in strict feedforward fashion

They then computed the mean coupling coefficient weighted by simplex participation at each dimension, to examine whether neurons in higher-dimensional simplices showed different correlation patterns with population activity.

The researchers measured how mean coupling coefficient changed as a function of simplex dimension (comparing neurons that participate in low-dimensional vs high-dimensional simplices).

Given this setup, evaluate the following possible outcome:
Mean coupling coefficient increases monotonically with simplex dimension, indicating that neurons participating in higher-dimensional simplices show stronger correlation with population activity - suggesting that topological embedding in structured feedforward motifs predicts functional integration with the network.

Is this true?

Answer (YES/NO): YES